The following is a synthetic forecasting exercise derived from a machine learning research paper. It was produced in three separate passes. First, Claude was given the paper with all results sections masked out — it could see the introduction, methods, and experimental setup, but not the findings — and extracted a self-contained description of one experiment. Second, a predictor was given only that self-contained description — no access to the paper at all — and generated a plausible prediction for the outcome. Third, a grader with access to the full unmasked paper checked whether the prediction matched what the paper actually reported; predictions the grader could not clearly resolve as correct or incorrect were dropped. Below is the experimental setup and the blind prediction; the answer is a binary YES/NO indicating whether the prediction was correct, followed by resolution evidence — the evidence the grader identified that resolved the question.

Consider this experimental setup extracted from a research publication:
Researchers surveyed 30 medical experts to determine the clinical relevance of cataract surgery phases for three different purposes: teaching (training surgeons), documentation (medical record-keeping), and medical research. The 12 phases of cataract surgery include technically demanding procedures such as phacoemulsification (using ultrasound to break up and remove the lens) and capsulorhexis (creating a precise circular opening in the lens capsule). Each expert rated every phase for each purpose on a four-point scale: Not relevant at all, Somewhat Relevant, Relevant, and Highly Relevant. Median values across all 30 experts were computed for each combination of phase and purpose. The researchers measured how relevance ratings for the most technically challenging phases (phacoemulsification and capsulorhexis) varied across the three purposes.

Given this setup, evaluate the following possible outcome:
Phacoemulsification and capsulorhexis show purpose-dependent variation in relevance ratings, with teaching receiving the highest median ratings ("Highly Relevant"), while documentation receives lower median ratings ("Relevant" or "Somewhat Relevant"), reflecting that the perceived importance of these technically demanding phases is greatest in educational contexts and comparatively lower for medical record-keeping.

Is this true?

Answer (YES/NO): YES